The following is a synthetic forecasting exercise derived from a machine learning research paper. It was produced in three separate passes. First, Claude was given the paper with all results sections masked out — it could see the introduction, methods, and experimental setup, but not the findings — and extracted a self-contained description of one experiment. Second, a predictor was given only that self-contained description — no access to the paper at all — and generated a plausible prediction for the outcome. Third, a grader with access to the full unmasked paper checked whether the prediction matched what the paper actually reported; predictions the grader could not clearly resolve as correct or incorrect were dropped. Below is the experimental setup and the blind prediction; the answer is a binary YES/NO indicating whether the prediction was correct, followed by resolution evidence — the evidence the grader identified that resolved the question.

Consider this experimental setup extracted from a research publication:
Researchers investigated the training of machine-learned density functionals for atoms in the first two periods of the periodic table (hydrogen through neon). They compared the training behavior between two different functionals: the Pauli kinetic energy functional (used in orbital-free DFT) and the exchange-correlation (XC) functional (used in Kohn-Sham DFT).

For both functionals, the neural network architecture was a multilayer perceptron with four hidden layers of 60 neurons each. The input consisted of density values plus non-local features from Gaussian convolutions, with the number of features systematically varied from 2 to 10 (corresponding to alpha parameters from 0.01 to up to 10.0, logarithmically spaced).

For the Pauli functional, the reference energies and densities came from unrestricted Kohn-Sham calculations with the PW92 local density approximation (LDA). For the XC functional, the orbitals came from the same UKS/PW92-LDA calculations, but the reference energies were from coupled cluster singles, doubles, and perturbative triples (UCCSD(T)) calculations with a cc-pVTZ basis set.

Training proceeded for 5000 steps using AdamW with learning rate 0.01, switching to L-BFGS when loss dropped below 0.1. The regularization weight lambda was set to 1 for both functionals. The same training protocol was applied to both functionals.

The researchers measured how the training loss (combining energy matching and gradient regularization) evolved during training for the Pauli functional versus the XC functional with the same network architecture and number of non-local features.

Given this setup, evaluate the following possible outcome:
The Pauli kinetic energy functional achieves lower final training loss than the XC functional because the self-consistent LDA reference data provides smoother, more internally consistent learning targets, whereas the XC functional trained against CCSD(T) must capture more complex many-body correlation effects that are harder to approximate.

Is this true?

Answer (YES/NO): NO